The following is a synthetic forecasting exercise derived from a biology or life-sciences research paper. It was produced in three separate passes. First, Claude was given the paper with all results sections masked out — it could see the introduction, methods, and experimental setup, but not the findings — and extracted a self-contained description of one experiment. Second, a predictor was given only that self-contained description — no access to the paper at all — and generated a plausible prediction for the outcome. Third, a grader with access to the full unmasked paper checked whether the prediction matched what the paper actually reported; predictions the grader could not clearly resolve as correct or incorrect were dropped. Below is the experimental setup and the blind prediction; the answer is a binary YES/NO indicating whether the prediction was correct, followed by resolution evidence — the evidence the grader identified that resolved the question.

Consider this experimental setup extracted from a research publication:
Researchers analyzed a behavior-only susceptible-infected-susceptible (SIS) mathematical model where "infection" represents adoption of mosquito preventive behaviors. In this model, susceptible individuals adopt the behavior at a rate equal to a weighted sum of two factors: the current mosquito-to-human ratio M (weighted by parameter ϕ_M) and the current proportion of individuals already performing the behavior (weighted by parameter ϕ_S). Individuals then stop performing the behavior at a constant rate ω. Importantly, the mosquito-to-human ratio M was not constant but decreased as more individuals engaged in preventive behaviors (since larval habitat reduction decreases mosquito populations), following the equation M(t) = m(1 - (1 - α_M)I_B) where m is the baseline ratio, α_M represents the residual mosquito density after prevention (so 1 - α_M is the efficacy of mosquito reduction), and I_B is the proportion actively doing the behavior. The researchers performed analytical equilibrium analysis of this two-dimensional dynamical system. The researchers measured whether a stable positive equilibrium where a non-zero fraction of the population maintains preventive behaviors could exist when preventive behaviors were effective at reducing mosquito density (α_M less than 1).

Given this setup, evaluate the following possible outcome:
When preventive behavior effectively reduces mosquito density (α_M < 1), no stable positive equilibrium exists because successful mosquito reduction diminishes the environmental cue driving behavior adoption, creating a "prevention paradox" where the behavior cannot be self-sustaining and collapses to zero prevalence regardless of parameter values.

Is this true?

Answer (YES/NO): NO